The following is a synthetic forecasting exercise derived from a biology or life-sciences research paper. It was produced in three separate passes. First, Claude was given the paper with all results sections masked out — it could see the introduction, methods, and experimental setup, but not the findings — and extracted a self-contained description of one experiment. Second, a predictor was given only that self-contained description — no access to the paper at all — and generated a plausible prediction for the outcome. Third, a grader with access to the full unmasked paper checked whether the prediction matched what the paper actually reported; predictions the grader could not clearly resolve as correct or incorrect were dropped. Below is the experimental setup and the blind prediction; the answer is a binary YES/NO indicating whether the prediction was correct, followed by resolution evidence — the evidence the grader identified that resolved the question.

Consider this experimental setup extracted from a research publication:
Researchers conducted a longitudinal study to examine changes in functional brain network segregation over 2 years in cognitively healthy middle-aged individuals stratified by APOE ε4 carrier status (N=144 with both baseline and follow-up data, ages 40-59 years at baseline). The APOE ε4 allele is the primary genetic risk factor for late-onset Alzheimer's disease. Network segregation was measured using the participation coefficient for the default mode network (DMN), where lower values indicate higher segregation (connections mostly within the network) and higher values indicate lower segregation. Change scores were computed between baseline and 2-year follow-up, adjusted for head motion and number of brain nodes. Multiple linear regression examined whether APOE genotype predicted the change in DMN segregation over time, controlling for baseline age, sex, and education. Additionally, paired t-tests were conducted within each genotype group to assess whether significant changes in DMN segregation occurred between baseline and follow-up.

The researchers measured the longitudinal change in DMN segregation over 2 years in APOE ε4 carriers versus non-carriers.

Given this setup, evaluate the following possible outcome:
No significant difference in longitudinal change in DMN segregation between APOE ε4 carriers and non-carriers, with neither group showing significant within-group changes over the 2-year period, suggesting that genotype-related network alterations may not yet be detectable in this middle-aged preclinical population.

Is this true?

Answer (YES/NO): NO